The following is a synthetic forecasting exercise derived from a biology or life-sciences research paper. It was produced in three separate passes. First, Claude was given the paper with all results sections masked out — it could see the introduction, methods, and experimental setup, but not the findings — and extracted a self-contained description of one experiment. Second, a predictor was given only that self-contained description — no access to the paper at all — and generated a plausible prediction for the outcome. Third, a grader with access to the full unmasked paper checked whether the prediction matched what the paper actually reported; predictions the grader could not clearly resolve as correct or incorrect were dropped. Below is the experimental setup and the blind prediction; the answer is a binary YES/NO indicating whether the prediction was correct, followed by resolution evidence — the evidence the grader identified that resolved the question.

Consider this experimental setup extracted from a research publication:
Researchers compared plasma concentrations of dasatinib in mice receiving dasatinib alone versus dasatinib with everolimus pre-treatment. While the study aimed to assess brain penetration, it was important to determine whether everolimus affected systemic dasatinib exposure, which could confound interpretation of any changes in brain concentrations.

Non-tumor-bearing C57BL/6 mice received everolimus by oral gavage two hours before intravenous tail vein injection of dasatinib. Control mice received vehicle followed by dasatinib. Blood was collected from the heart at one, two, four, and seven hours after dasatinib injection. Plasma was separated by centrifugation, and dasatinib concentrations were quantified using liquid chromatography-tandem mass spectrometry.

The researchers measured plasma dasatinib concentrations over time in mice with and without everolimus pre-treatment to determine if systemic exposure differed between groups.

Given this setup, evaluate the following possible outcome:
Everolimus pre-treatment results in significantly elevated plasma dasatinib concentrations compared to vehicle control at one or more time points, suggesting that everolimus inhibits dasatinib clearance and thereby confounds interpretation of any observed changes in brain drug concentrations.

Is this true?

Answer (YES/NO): NO